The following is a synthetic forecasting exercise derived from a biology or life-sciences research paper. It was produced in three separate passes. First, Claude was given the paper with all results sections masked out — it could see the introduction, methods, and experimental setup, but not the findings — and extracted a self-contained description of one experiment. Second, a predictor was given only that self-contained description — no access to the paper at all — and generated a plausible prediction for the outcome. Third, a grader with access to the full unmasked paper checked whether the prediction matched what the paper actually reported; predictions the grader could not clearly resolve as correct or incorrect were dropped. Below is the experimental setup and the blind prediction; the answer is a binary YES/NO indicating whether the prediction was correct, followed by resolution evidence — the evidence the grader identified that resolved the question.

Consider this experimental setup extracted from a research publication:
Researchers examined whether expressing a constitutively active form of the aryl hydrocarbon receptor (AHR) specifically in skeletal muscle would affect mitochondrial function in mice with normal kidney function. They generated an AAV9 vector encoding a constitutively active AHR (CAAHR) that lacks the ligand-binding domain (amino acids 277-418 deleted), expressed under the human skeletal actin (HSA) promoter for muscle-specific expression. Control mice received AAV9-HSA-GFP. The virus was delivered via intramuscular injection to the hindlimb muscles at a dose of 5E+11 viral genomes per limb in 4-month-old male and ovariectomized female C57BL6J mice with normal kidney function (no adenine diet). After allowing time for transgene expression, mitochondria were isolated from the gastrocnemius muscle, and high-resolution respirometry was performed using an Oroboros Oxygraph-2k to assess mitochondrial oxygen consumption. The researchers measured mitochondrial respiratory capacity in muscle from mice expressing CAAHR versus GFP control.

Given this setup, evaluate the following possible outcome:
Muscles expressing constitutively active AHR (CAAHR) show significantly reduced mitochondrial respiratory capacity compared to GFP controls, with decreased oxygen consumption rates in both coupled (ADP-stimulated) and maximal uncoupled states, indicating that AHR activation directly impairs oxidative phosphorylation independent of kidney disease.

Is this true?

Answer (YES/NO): YES